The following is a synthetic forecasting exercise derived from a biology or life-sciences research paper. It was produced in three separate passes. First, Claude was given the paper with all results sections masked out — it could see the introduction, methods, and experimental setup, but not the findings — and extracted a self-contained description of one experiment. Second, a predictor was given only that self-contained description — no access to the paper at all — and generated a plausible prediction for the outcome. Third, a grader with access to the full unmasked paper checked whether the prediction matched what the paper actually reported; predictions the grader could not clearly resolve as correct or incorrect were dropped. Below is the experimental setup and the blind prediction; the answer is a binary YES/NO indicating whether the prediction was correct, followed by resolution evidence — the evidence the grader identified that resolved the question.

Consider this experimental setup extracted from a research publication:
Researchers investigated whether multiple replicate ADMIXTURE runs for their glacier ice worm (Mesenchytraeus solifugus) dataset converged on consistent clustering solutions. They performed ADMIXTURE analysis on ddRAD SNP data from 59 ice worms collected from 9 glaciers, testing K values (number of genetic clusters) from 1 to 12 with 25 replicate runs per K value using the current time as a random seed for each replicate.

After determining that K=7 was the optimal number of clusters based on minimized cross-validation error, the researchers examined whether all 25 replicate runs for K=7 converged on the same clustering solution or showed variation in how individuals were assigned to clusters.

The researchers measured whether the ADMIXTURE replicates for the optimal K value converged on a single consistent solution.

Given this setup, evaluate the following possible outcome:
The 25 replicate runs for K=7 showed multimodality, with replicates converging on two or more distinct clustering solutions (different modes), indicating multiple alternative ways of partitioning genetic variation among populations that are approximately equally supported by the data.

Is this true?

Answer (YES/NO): YES